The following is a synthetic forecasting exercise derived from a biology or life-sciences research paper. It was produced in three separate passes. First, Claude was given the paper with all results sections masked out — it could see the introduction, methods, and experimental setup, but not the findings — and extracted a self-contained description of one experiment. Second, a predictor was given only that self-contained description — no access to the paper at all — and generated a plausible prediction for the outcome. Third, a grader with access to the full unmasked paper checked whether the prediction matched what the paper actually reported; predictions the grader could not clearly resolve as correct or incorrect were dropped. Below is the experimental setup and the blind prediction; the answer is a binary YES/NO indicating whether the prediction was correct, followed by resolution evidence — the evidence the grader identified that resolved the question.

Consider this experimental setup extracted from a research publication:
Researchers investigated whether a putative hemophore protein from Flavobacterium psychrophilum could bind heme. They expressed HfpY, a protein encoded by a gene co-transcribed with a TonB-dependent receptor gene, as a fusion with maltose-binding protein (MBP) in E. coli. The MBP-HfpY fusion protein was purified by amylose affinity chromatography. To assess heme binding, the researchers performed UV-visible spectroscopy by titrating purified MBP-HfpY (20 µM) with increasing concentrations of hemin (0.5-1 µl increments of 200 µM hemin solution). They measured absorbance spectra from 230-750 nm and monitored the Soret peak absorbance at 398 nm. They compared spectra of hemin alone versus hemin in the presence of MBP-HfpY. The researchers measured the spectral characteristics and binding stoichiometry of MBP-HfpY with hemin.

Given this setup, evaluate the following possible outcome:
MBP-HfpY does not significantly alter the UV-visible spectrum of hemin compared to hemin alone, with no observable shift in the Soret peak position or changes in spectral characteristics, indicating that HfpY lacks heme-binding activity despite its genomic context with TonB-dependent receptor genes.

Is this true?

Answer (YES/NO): NO